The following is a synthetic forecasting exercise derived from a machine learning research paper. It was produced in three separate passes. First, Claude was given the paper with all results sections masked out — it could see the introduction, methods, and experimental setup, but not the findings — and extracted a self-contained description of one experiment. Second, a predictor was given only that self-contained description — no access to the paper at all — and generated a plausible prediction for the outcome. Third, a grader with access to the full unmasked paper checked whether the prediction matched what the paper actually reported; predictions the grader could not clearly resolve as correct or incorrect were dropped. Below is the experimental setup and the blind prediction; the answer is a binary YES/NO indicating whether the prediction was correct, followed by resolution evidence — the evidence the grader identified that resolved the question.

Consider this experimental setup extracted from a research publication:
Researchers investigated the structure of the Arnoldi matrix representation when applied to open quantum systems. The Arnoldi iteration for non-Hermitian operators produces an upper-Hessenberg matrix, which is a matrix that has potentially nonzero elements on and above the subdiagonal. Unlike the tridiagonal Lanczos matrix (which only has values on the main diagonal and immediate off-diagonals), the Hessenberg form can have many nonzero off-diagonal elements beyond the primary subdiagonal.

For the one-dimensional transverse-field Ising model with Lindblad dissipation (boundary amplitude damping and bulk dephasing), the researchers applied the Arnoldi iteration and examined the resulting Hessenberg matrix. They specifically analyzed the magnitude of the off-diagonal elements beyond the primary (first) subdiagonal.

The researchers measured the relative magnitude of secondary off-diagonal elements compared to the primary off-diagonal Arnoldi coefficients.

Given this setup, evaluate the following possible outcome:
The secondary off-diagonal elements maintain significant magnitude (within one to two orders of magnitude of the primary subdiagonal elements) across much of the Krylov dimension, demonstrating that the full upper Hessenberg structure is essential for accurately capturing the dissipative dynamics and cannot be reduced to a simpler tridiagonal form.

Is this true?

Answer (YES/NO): NO